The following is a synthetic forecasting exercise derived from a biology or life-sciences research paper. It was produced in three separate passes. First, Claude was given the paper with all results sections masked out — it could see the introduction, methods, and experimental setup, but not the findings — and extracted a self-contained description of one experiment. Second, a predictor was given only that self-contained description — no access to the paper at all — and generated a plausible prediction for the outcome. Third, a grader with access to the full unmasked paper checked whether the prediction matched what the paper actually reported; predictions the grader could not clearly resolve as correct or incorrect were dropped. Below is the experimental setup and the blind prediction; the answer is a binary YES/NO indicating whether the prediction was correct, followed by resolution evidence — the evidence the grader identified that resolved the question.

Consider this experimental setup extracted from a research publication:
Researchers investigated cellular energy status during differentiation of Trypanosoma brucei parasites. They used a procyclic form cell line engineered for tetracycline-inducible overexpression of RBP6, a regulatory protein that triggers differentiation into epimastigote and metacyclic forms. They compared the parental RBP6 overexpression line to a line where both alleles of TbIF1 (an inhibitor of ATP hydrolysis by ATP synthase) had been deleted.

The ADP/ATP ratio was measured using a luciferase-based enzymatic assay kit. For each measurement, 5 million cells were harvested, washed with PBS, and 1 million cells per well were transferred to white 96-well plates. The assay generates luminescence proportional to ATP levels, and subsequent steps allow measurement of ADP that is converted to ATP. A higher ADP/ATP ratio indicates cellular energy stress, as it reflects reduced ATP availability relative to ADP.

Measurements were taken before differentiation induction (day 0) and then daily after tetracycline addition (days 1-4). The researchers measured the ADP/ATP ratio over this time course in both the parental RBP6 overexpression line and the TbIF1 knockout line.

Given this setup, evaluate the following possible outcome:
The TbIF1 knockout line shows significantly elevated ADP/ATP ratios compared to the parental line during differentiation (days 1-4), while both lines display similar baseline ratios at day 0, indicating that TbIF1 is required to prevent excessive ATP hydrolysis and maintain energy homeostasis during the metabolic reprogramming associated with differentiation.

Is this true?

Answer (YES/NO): NO